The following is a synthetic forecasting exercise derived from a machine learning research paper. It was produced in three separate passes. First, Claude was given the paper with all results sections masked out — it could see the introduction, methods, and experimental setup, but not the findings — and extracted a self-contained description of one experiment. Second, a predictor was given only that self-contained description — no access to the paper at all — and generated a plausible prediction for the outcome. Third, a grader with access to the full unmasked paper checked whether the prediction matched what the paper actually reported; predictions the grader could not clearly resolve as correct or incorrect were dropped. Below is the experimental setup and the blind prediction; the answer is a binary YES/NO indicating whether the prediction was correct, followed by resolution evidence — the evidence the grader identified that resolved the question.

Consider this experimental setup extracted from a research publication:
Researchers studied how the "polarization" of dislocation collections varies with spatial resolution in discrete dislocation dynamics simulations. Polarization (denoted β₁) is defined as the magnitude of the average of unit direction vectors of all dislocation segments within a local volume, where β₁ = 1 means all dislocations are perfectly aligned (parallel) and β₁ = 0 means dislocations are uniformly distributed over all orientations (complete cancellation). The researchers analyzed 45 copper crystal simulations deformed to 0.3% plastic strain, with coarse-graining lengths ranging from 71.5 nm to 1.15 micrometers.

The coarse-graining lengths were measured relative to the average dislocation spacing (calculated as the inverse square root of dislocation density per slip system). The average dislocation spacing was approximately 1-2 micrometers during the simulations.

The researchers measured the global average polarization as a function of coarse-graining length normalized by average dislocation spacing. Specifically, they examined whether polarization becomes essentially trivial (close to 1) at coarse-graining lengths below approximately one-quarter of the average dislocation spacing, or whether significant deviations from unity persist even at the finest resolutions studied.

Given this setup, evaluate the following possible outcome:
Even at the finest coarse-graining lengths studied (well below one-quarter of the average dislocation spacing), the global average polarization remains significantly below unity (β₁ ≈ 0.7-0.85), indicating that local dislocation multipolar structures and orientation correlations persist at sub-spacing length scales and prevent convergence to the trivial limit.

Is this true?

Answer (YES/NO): NO